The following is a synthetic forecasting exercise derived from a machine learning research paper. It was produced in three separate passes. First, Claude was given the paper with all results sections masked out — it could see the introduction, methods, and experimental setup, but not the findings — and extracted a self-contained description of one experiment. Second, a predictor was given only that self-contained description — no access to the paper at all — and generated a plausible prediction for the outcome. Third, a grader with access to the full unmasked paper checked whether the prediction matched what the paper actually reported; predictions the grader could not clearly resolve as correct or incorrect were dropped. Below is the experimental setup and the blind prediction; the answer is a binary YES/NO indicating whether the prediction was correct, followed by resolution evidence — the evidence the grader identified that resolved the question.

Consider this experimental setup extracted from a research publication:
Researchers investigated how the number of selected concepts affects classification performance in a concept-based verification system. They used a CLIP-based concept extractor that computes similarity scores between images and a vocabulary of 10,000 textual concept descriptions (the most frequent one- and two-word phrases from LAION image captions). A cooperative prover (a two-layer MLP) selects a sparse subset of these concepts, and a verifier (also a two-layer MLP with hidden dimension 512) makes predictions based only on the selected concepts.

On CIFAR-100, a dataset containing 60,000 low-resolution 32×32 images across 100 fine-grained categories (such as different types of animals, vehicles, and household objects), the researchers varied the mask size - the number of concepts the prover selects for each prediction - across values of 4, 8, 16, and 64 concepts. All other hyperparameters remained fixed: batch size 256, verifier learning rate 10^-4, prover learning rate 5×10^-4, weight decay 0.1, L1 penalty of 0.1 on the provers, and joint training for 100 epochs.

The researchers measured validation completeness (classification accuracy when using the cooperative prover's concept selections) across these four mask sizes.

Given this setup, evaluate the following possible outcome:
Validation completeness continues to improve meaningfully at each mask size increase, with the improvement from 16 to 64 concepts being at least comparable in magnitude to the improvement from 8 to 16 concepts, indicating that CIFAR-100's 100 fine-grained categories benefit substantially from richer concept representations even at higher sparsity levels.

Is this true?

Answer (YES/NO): NO